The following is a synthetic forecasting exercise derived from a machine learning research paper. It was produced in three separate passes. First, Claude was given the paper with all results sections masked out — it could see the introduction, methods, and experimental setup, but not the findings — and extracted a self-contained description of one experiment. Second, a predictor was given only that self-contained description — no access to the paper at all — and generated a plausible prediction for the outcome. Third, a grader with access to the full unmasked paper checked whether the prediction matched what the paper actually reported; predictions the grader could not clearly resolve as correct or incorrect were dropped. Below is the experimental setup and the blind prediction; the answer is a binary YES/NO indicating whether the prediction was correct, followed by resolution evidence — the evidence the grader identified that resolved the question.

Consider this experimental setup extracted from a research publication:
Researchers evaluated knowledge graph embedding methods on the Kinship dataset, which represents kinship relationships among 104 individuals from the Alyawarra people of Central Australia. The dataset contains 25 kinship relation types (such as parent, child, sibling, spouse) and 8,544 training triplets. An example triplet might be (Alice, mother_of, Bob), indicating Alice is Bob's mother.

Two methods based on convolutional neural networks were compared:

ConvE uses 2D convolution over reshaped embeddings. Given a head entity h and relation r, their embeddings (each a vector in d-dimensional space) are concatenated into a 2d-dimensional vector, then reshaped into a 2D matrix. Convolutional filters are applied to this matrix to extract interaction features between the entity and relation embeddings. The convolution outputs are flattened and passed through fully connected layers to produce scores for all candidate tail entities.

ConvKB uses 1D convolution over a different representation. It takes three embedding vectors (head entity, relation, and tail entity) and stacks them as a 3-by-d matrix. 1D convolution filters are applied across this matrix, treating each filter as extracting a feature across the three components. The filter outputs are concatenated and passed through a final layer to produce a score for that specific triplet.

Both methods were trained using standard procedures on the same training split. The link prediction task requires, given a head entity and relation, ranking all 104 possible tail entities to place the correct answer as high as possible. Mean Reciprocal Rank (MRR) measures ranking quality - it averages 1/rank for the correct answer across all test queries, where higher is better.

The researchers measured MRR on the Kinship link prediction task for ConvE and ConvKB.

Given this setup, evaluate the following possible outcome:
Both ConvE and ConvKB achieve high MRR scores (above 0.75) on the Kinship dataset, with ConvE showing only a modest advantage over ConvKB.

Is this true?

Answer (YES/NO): NO